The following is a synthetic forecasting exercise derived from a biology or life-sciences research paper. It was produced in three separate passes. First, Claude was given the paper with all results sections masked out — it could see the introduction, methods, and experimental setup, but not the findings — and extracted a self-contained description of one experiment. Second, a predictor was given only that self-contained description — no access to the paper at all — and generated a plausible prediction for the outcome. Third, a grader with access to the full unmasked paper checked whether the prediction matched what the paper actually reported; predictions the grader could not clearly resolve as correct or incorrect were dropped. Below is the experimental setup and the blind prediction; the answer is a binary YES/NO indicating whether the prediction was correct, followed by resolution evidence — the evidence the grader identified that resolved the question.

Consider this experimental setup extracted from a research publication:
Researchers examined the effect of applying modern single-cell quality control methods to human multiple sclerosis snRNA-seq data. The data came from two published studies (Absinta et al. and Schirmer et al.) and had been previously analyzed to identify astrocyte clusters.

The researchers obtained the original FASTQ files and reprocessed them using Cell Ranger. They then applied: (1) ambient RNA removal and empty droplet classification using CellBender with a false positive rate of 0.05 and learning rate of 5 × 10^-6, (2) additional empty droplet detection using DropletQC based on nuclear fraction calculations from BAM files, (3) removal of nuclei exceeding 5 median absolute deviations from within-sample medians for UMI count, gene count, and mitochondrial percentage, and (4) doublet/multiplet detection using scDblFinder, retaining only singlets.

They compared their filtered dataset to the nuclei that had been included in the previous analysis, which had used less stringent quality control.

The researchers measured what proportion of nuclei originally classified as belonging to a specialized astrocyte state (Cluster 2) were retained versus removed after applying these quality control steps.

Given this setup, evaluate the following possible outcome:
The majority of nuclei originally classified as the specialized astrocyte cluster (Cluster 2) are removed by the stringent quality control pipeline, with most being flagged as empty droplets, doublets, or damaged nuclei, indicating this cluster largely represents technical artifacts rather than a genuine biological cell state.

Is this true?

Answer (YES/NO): YES